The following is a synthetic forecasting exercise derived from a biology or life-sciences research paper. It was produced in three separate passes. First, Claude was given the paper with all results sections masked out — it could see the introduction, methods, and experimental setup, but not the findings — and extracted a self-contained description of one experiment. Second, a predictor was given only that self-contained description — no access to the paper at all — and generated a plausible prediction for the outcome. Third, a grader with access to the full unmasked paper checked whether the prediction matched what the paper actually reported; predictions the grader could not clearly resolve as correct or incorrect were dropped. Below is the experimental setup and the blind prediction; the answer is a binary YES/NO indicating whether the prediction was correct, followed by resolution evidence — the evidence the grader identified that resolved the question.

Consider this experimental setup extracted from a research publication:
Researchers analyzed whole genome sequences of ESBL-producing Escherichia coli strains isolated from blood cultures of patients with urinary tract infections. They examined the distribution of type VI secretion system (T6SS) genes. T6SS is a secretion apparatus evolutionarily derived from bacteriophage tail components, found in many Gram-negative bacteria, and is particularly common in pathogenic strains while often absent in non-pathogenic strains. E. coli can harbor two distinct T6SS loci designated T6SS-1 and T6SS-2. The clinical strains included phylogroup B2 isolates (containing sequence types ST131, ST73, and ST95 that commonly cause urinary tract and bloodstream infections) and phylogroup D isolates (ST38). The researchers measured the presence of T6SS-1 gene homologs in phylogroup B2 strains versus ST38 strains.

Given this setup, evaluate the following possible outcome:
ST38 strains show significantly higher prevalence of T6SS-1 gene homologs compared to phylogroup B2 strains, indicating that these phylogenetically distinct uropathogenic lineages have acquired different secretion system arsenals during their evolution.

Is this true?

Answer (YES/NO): NO